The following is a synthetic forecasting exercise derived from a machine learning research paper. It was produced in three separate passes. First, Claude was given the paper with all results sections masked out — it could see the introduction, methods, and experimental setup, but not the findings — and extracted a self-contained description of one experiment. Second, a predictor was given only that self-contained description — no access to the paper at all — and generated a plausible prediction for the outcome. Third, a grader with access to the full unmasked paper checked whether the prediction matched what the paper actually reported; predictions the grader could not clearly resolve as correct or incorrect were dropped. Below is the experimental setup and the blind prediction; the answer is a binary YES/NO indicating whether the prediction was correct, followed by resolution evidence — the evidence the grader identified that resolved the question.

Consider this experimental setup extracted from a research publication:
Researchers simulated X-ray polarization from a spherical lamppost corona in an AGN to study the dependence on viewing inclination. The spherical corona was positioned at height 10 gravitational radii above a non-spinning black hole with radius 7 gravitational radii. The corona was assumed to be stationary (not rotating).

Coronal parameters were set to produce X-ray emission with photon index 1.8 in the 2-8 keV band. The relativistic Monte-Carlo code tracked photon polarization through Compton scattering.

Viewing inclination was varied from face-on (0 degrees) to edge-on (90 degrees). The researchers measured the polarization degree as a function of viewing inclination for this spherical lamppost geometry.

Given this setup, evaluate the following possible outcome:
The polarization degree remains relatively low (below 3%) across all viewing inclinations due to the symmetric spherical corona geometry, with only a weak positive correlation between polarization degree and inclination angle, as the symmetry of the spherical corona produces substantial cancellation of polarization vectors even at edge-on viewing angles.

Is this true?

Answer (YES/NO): YES